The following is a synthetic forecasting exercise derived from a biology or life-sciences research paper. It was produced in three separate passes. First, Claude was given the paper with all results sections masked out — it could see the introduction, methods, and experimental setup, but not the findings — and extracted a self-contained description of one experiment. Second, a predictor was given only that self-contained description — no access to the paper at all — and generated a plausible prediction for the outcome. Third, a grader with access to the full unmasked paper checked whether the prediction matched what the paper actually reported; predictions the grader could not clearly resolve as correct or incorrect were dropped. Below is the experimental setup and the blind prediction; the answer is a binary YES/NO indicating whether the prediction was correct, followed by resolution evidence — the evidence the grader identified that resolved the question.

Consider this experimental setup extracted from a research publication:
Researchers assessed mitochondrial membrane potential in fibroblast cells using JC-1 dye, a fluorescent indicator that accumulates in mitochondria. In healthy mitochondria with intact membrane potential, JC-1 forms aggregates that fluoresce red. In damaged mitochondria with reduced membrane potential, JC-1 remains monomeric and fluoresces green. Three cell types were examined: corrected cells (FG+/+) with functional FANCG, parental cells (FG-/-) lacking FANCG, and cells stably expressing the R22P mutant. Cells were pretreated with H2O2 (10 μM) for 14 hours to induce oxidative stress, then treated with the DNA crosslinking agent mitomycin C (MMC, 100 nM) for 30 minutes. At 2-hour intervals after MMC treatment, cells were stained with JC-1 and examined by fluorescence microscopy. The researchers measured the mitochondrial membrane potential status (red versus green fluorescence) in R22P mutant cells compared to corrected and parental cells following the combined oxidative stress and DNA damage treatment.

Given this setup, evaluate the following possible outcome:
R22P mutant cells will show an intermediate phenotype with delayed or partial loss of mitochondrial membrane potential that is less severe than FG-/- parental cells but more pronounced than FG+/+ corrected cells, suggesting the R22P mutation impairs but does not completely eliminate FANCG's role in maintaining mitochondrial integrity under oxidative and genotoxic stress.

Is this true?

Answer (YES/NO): NO